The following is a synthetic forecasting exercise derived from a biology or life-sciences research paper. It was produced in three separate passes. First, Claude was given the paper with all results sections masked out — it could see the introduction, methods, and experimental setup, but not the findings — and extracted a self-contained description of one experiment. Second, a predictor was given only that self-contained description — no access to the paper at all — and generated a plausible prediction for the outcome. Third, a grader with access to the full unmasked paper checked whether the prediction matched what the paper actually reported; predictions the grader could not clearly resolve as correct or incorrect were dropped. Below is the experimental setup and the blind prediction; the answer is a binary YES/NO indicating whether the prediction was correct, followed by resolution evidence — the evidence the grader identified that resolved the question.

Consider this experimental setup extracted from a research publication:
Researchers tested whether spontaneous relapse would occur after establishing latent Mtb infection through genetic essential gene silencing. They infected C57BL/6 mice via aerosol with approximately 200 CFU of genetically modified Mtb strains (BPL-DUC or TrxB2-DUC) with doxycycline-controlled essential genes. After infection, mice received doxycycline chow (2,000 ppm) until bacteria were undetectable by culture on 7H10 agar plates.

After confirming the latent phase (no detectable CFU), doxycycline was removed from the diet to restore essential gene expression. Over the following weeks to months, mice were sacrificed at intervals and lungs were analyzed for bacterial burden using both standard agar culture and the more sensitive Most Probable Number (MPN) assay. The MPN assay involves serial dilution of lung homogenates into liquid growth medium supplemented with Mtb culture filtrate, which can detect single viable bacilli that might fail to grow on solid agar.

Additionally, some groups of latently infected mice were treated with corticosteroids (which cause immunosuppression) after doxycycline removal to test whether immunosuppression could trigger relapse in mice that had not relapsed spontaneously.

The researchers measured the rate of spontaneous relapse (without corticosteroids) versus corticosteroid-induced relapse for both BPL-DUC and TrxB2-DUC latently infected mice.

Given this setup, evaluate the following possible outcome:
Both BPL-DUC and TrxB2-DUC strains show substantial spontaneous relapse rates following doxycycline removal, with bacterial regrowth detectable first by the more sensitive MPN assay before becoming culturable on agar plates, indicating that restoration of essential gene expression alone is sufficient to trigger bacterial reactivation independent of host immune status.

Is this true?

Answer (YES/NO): NO